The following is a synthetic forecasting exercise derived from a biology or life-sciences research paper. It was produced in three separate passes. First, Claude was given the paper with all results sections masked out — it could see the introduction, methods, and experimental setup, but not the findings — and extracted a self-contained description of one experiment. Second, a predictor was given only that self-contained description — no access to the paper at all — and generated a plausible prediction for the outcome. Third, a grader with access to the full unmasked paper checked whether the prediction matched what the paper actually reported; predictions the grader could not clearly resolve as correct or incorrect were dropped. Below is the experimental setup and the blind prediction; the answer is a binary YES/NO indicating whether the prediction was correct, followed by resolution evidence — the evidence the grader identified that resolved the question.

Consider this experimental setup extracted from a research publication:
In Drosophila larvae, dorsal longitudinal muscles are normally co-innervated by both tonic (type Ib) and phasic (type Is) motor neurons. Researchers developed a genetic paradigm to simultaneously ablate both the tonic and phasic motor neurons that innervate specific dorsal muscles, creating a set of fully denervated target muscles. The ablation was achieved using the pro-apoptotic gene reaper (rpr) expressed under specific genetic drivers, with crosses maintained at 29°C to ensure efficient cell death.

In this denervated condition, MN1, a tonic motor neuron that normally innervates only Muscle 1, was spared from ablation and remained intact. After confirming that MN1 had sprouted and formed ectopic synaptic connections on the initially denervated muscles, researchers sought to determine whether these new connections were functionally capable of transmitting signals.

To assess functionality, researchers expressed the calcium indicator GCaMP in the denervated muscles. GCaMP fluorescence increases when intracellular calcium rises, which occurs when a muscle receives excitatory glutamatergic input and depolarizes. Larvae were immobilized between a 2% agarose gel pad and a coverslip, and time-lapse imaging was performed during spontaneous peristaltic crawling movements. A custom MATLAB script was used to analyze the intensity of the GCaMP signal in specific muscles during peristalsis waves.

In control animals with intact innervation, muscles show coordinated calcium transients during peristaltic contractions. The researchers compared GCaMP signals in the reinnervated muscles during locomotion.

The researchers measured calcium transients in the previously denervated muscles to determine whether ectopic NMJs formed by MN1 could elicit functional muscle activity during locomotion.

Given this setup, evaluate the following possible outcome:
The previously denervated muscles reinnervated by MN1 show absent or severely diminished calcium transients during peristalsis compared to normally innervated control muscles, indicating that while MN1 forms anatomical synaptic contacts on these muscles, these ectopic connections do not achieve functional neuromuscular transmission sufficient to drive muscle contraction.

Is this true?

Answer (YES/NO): NO